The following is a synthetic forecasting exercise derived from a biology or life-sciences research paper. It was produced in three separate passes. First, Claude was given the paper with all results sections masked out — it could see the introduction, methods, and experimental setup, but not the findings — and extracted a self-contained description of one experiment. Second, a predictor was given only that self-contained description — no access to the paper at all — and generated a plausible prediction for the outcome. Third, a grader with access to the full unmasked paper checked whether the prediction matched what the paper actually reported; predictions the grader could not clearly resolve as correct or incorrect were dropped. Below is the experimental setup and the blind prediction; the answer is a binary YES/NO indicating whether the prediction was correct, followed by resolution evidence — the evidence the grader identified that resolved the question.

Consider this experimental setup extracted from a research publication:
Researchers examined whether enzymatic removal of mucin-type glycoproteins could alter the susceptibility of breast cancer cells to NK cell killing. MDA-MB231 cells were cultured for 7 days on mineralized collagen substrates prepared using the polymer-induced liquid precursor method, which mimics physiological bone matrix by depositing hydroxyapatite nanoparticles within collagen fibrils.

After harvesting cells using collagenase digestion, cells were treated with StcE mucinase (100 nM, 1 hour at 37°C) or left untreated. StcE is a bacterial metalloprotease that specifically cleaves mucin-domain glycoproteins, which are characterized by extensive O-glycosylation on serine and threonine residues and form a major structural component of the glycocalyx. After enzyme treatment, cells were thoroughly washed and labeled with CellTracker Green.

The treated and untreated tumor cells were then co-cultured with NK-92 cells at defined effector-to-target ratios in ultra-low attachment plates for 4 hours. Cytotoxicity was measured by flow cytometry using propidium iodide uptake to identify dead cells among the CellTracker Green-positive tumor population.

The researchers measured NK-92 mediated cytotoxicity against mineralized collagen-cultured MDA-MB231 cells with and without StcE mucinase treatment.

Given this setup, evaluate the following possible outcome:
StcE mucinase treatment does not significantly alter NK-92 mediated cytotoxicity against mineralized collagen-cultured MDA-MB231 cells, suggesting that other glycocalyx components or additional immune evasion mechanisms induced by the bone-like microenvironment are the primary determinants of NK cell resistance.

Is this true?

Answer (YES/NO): NO